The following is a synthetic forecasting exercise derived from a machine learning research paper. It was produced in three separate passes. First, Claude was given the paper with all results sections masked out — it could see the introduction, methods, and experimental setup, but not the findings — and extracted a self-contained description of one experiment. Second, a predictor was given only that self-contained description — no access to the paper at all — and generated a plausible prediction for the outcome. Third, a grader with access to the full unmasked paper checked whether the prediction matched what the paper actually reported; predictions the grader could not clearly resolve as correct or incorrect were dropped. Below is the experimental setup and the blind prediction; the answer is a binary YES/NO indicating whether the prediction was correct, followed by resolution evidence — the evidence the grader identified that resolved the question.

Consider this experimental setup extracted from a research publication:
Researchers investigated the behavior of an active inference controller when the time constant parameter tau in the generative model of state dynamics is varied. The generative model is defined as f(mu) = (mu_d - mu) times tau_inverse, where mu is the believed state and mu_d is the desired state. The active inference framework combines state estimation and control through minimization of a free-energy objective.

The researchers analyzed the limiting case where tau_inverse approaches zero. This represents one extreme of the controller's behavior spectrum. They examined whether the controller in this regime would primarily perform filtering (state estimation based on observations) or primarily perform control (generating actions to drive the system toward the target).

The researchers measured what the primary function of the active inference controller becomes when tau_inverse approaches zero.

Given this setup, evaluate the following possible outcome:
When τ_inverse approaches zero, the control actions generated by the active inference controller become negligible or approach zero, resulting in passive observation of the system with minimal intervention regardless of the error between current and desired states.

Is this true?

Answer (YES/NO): YES